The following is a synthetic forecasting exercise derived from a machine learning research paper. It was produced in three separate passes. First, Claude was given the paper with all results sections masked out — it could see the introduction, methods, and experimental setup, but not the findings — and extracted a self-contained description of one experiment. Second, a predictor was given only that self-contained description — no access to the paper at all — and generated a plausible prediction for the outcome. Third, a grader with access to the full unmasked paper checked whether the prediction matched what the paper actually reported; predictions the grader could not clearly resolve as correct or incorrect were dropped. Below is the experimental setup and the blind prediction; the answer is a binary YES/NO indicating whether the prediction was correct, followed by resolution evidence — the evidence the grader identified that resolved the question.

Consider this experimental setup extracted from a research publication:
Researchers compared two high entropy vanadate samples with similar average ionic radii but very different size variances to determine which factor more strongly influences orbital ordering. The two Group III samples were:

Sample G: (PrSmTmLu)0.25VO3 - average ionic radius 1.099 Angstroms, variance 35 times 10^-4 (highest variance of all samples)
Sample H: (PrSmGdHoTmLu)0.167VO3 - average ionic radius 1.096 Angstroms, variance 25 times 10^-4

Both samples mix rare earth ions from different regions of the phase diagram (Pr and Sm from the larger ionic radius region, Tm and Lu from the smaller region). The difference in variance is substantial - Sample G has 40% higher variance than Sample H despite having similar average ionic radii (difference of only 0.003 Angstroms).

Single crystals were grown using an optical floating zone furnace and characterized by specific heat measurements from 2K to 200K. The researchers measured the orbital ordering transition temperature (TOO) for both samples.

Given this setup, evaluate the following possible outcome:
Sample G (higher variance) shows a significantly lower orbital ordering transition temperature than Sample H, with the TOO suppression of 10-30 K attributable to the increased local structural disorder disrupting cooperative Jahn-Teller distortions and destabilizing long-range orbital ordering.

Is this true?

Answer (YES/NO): NO